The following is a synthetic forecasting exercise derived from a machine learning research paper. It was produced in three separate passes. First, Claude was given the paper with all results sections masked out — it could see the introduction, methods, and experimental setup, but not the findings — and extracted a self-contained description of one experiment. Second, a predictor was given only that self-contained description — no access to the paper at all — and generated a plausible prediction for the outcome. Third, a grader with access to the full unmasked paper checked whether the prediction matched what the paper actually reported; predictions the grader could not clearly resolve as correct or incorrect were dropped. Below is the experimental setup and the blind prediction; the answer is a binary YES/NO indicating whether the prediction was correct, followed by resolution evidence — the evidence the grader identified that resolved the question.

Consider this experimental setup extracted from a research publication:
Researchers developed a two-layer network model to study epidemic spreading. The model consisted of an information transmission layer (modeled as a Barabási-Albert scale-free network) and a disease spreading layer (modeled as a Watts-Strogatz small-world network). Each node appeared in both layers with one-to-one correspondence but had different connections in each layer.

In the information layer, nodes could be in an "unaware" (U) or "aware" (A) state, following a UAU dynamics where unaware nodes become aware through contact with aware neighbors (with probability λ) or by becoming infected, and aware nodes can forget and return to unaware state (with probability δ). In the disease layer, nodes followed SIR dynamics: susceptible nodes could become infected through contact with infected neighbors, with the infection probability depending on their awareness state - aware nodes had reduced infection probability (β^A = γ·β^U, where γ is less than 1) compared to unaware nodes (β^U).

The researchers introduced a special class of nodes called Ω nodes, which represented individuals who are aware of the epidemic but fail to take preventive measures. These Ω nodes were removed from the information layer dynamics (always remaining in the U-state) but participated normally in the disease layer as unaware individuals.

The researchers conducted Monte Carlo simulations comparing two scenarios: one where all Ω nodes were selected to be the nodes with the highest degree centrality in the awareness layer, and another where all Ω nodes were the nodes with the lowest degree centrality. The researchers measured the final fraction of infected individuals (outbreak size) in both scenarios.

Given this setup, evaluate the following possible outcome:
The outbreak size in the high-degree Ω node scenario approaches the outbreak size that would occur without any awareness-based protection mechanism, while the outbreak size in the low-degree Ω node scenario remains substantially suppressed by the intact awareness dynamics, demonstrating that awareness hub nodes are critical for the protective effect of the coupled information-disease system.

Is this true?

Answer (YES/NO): YES